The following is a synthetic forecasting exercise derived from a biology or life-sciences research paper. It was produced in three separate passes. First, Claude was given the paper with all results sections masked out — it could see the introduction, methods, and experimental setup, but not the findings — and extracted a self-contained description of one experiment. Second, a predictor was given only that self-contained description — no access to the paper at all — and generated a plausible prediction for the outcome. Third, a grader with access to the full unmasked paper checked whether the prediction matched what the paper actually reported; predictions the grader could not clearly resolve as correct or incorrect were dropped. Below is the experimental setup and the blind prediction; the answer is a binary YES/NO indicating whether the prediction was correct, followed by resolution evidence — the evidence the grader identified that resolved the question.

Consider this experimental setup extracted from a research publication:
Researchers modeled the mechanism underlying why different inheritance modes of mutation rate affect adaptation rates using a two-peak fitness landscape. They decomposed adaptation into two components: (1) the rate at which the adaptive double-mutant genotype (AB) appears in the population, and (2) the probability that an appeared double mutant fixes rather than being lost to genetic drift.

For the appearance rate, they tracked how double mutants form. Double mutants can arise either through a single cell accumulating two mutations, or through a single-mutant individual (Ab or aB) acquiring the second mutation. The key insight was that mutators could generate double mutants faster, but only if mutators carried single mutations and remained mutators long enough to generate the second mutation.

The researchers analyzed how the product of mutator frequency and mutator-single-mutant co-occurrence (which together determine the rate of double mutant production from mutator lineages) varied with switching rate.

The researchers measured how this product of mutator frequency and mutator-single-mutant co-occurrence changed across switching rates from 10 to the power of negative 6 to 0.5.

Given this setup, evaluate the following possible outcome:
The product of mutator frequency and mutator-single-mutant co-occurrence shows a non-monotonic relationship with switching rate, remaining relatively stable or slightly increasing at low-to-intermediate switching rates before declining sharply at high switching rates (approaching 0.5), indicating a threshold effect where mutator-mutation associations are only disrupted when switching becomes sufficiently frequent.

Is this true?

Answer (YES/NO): NO